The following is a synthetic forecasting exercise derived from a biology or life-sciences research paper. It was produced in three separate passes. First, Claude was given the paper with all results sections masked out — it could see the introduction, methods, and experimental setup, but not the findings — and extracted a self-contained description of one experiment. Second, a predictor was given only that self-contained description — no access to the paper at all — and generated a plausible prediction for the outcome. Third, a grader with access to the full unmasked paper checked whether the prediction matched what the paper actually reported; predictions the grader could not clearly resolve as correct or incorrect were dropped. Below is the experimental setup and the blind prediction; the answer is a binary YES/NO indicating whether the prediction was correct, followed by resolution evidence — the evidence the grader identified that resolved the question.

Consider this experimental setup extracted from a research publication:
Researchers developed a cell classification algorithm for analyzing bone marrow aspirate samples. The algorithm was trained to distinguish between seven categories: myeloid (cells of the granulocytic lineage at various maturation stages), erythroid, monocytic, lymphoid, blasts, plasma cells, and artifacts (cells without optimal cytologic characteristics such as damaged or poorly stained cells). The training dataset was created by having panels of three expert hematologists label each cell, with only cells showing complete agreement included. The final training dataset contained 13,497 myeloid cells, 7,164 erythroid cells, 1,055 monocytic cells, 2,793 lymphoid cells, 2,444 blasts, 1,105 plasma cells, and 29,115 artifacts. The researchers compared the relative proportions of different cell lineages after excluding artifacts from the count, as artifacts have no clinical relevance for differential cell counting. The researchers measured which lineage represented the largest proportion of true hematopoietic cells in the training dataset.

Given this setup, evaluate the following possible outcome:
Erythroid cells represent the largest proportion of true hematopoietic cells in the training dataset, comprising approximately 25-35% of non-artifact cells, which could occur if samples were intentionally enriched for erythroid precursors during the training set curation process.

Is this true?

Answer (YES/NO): NO